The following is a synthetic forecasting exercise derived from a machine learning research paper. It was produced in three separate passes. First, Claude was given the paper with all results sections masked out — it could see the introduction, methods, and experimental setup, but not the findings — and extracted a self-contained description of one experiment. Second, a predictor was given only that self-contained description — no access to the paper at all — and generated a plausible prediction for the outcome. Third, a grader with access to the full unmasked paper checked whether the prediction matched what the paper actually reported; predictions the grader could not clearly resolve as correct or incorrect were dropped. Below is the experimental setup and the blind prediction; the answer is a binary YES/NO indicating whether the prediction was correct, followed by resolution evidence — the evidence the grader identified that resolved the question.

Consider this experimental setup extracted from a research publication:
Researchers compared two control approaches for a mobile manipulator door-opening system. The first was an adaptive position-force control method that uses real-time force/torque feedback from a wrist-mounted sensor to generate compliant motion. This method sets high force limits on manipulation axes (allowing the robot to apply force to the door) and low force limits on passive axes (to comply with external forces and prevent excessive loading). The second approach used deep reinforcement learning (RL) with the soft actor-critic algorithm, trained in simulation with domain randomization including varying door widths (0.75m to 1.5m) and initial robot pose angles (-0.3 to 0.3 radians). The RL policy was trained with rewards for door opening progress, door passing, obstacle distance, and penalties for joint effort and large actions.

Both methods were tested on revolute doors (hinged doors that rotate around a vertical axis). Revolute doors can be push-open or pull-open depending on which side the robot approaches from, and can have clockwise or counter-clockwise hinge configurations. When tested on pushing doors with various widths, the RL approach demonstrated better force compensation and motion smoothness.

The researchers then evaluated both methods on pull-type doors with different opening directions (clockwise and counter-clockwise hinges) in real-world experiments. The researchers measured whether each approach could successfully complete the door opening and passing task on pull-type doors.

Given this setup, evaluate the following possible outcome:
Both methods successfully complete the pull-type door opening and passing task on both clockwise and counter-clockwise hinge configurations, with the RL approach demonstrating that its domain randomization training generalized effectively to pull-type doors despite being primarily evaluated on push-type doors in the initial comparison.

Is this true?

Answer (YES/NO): NO